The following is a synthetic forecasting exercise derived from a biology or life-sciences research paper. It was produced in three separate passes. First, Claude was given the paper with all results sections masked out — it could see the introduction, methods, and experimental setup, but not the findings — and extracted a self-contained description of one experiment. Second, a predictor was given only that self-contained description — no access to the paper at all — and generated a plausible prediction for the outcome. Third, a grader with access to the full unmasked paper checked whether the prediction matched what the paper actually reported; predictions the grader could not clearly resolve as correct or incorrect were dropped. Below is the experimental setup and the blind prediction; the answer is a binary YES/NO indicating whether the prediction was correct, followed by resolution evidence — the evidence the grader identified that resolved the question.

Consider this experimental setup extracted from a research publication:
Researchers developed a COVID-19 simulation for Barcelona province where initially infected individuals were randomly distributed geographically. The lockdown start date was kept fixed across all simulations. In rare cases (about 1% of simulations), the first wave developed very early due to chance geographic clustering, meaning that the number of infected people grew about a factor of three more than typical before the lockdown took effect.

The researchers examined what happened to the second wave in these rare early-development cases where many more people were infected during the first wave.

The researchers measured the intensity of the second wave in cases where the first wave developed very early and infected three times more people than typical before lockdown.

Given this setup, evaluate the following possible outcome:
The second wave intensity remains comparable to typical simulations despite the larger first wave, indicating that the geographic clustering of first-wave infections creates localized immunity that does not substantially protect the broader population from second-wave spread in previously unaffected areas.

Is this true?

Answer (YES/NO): NO